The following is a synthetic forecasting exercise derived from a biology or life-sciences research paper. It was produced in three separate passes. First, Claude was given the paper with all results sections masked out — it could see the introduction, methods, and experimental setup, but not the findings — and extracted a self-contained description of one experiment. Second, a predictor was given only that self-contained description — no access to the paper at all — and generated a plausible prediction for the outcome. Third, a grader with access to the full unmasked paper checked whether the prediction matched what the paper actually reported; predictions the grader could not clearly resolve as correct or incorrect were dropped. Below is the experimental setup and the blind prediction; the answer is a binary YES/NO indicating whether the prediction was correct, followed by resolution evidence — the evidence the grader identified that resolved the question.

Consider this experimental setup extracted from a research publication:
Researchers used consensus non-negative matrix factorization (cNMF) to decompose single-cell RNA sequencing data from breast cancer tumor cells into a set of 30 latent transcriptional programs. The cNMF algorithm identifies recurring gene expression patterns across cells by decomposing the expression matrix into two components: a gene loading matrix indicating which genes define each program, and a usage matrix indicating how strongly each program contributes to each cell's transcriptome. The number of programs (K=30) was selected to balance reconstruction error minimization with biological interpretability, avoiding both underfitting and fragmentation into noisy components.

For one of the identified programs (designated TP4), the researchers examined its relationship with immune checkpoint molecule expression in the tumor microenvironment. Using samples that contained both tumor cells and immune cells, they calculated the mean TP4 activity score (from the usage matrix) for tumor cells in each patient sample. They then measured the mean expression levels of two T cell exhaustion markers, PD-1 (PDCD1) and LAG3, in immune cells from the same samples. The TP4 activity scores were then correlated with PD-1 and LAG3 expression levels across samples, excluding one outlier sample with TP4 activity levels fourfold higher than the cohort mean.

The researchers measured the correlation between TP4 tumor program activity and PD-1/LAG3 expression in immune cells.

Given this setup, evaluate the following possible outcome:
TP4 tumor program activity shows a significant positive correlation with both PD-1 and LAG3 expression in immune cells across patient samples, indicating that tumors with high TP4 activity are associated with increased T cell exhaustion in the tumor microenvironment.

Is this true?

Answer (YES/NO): YES